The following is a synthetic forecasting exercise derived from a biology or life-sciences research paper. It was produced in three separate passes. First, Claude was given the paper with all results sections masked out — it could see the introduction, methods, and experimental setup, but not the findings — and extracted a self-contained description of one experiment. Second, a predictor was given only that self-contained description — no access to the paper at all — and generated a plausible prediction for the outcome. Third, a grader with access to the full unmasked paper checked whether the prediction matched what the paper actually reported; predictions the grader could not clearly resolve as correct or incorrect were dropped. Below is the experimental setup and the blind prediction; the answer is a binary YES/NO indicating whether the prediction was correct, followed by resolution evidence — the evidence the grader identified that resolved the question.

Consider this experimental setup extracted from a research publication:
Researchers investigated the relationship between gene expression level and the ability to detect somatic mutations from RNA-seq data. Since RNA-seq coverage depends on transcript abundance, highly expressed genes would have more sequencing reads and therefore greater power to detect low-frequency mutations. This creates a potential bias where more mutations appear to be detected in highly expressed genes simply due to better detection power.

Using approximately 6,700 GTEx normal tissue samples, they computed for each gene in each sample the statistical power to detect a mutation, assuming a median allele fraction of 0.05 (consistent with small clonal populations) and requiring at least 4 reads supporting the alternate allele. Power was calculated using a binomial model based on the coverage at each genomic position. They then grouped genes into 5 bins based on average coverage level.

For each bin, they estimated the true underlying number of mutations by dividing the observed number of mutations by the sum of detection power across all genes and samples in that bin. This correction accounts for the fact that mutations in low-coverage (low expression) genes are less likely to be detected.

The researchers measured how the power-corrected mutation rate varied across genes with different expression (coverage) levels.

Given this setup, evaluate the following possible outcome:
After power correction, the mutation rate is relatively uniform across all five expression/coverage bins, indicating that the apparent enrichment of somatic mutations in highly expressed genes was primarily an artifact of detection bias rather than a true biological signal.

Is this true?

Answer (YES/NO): NO